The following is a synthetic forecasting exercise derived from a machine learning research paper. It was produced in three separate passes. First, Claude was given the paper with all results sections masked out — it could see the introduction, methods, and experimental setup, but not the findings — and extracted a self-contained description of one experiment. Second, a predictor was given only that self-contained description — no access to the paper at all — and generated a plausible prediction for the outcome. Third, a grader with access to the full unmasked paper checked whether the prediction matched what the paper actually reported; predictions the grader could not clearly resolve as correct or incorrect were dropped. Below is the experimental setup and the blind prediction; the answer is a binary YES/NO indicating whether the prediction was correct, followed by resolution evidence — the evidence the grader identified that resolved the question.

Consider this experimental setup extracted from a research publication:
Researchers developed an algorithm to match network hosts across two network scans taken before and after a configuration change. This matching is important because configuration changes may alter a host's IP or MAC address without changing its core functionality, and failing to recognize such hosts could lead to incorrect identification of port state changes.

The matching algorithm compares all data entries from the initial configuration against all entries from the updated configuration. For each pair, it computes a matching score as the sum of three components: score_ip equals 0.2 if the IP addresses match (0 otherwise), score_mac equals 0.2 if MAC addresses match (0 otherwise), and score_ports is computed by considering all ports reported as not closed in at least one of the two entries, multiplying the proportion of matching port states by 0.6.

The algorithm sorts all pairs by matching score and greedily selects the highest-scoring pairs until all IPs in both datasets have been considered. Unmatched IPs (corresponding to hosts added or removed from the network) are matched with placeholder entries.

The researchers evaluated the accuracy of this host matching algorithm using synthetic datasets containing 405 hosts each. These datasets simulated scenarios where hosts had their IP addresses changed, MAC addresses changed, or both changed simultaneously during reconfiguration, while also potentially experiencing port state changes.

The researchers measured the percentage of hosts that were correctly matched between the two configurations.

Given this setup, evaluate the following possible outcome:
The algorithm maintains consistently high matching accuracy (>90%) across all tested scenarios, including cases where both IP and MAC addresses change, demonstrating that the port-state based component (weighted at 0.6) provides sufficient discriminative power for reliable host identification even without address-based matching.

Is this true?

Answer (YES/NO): YES